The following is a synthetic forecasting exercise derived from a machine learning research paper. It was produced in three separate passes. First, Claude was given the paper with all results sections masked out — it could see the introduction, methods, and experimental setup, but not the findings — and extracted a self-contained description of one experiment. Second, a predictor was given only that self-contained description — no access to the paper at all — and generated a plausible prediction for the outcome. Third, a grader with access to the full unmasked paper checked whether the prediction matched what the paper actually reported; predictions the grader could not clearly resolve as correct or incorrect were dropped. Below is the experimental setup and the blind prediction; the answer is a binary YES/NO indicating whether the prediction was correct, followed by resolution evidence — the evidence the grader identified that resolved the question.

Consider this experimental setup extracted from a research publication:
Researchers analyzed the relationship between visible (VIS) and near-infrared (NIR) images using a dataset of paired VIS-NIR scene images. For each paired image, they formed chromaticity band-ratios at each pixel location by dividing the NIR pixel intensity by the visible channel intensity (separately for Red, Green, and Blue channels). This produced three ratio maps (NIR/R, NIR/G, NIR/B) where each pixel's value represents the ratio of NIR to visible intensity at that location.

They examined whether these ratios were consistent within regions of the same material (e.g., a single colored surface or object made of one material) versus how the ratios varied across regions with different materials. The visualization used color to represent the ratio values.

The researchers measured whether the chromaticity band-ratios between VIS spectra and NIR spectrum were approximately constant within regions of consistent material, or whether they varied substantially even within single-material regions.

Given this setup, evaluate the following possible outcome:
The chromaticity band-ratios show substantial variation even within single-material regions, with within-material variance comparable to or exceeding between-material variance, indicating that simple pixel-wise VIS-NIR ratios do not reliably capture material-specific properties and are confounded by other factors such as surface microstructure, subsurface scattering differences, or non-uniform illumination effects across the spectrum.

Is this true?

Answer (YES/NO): NO